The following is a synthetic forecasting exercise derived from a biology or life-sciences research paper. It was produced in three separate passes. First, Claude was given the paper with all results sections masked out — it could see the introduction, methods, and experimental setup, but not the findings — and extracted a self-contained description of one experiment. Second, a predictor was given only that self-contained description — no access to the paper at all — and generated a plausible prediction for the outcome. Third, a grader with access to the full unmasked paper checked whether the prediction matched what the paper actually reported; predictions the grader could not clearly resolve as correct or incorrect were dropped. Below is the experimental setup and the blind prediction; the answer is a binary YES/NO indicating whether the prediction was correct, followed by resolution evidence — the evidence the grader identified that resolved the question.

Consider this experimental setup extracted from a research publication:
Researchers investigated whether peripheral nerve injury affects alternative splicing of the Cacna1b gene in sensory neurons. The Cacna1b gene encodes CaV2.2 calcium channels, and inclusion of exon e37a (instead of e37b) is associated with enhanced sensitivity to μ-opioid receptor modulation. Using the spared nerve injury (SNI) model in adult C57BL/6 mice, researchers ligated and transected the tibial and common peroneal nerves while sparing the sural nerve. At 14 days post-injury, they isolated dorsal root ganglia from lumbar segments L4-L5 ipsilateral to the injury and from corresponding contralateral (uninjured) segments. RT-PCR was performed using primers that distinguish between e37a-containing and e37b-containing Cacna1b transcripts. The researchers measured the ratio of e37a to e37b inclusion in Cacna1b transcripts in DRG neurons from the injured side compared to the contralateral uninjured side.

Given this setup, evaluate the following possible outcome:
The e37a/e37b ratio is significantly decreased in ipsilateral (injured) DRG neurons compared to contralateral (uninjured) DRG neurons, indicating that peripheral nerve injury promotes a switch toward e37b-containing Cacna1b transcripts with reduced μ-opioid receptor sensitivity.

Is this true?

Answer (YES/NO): YES